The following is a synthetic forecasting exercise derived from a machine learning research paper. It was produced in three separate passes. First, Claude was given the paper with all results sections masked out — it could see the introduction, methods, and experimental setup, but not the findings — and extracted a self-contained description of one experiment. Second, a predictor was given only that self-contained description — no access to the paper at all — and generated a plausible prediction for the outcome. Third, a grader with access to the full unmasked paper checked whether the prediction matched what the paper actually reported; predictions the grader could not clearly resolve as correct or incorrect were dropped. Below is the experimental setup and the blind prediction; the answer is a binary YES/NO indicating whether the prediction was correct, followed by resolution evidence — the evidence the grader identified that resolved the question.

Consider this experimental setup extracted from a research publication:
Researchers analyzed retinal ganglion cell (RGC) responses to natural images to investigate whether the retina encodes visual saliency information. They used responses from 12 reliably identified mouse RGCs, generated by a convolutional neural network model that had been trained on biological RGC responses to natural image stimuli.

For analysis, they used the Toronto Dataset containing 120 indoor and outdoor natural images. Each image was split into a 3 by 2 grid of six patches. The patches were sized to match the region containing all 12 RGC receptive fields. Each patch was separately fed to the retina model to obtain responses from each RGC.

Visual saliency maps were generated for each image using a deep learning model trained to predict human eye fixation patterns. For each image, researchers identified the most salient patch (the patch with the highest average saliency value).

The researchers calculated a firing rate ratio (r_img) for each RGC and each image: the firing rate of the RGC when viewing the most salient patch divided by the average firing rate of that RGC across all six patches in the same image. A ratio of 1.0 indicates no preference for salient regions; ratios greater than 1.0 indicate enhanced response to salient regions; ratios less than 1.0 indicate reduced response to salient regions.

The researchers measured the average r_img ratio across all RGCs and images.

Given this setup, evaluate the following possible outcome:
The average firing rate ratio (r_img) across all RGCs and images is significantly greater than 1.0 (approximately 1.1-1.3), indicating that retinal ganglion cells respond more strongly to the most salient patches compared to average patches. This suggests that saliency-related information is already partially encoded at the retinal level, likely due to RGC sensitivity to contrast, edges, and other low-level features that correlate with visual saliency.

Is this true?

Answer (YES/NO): NO